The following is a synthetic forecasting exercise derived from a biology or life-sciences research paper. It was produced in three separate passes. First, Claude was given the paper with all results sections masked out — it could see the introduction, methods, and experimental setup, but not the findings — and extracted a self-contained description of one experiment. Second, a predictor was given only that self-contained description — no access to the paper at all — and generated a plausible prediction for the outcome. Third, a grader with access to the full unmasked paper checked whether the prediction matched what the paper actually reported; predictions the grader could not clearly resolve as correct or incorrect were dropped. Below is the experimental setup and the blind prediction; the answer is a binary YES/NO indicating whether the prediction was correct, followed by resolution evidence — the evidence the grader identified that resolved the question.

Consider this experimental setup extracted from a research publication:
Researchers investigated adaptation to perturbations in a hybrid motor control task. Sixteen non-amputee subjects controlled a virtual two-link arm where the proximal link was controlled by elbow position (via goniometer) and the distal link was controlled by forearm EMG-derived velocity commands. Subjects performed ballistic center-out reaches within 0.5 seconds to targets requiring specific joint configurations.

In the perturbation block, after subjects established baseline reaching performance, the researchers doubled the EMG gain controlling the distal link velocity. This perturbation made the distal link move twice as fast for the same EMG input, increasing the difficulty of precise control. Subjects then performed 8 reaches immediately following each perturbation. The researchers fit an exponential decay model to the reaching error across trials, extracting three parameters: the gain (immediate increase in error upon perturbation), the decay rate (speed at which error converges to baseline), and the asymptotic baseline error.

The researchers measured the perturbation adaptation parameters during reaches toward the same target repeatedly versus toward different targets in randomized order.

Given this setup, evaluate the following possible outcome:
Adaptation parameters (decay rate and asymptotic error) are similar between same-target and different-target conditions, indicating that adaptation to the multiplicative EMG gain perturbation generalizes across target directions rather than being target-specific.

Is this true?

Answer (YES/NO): NO